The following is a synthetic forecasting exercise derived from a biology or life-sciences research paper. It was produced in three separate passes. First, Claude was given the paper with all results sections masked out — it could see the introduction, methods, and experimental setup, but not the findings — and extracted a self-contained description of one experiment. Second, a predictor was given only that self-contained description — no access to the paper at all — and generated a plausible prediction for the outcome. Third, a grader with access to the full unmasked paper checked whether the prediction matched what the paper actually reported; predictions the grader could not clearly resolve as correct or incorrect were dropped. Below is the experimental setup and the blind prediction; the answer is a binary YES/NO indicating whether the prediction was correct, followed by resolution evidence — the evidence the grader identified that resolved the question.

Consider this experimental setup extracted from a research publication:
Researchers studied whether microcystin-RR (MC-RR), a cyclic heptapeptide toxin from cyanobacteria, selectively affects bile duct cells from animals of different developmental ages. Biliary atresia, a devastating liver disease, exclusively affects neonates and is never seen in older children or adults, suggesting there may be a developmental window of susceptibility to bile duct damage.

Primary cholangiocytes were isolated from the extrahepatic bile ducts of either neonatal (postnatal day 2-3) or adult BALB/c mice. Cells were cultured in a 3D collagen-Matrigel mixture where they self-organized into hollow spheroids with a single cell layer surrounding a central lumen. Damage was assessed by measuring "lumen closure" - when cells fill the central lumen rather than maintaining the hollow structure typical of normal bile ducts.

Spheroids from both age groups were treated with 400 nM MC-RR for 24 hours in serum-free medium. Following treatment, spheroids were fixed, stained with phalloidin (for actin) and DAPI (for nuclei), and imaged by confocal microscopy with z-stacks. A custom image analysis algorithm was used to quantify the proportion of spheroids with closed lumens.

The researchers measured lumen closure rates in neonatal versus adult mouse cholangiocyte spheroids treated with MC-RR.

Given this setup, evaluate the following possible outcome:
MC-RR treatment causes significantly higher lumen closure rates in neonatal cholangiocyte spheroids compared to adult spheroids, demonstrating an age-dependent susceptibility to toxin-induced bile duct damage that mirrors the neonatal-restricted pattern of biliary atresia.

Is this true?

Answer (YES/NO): YES